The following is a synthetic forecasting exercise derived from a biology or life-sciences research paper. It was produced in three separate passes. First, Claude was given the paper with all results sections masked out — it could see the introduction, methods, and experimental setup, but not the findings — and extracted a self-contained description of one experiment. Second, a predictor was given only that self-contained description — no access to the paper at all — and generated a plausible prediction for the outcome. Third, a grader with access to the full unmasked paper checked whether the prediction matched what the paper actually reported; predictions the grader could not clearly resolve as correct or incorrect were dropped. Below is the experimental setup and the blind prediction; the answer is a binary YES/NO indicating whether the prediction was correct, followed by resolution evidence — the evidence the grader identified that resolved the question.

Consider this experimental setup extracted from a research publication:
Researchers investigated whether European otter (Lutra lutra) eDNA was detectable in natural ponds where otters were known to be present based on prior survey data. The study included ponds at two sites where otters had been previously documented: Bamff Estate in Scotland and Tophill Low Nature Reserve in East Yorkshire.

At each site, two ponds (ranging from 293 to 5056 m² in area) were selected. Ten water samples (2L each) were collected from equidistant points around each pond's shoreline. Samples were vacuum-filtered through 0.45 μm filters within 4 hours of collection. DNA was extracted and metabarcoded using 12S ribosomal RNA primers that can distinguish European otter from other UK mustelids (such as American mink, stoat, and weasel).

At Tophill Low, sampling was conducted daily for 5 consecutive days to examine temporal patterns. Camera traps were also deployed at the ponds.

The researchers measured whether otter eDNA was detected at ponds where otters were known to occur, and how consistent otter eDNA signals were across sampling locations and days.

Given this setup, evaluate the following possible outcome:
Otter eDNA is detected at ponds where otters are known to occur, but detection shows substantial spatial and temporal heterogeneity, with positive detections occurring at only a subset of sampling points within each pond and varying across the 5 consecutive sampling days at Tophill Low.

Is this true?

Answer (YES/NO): NO